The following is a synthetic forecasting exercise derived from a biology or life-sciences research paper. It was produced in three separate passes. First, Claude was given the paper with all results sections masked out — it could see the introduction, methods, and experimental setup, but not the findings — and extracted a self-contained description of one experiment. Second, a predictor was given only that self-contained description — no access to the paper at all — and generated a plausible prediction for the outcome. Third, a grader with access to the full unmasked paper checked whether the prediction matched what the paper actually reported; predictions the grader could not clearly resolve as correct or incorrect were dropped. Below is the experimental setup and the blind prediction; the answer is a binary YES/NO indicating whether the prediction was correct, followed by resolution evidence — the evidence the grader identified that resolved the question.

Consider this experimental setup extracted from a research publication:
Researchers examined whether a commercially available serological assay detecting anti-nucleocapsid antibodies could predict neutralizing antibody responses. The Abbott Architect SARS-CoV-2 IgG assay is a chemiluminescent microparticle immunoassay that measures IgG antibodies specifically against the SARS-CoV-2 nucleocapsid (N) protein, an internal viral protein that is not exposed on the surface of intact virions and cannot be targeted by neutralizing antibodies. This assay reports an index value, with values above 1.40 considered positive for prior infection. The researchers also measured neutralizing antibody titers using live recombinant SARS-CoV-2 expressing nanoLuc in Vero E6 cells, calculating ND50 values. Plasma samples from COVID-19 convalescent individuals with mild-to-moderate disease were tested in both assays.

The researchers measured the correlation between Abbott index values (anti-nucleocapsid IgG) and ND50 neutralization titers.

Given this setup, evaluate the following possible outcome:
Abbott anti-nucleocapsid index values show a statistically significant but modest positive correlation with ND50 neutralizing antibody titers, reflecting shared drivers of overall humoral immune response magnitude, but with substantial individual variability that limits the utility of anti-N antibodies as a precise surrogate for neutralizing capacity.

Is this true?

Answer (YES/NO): YES